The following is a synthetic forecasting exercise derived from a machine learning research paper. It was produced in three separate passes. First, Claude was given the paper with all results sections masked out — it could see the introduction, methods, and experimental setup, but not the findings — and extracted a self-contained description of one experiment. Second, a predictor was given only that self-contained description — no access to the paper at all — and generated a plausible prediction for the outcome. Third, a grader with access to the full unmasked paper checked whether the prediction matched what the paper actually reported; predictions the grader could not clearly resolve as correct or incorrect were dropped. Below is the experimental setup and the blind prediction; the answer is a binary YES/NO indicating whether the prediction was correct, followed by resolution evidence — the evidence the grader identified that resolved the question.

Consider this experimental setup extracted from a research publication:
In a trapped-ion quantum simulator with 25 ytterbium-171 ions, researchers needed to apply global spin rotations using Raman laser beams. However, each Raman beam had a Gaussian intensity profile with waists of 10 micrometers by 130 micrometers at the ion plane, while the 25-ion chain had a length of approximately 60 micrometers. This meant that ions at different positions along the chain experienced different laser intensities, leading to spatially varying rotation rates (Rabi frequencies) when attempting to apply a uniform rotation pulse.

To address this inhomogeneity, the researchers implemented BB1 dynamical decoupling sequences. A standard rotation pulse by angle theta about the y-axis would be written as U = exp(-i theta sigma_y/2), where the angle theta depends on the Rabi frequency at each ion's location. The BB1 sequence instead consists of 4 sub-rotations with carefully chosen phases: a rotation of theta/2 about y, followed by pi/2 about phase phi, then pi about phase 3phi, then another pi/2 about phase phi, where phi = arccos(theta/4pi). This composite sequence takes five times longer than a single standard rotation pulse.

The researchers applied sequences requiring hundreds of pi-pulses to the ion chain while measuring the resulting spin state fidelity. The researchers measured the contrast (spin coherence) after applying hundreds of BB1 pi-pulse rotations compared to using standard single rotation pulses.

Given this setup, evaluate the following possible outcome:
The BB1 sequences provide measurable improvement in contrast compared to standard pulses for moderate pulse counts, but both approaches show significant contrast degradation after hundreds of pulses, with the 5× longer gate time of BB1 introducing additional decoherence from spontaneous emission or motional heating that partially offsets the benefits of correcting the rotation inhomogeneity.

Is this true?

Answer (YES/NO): NO